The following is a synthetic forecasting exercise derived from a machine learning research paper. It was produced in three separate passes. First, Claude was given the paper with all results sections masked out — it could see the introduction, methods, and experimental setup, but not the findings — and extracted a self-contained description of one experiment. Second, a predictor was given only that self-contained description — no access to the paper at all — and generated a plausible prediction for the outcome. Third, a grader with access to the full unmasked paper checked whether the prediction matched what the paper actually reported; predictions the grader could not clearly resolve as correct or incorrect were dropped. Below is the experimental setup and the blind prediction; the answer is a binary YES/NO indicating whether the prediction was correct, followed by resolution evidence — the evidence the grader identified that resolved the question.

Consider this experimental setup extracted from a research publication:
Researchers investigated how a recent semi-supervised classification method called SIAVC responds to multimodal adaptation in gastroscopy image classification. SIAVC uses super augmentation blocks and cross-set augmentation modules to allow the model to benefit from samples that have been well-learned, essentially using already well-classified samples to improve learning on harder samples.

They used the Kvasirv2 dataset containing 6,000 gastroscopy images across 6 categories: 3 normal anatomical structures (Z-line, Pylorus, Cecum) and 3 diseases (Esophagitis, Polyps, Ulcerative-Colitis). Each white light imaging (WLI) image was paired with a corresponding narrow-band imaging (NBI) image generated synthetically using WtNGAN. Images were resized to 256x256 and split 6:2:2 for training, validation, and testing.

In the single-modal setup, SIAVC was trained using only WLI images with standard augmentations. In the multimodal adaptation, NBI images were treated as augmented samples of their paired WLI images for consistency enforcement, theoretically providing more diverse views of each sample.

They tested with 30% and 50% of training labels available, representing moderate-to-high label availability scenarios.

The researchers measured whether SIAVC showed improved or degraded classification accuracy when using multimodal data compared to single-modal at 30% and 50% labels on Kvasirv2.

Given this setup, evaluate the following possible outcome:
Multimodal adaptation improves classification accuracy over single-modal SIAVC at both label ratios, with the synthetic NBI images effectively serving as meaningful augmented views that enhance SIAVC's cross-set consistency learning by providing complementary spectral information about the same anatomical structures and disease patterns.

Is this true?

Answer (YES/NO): NO